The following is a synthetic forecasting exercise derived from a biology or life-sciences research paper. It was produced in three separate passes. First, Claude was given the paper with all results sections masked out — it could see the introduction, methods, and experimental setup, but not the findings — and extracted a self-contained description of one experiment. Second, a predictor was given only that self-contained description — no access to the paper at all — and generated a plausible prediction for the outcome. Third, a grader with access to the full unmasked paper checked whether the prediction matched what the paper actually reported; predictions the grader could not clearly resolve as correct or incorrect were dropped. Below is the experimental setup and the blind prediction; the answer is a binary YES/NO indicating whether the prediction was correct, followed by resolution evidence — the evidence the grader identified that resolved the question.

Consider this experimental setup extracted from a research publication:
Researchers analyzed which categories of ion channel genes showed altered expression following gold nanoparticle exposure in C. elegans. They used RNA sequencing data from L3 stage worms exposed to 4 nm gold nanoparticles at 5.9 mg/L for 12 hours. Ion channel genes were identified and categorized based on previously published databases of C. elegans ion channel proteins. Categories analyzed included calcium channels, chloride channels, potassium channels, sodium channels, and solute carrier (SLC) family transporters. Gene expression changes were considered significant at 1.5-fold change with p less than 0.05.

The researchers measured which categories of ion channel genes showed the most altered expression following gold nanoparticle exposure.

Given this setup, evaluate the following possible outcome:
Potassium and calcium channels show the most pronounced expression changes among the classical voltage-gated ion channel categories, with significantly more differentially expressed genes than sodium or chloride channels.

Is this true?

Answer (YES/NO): NO